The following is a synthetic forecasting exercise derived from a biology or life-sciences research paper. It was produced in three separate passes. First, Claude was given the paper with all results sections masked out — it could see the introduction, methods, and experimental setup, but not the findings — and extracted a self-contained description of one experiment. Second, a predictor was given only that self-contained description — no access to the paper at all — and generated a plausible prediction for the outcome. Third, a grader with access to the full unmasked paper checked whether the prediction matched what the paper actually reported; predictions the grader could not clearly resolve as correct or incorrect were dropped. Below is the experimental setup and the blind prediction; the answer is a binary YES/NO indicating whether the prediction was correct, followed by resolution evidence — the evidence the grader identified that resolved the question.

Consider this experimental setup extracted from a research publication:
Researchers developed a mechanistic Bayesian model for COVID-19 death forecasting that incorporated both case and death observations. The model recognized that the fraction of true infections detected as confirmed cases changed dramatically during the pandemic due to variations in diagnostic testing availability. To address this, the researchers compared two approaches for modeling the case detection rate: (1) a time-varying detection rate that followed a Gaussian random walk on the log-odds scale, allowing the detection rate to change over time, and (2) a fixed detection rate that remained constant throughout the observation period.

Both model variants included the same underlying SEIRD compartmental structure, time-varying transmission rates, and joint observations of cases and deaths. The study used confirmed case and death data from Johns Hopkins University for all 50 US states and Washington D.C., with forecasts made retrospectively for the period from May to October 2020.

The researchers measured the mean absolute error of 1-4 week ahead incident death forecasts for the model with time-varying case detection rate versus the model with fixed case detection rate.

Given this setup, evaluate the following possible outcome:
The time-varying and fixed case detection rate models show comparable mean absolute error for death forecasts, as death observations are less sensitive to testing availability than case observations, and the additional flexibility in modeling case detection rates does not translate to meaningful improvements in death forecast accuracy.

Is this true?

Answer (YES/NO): NO